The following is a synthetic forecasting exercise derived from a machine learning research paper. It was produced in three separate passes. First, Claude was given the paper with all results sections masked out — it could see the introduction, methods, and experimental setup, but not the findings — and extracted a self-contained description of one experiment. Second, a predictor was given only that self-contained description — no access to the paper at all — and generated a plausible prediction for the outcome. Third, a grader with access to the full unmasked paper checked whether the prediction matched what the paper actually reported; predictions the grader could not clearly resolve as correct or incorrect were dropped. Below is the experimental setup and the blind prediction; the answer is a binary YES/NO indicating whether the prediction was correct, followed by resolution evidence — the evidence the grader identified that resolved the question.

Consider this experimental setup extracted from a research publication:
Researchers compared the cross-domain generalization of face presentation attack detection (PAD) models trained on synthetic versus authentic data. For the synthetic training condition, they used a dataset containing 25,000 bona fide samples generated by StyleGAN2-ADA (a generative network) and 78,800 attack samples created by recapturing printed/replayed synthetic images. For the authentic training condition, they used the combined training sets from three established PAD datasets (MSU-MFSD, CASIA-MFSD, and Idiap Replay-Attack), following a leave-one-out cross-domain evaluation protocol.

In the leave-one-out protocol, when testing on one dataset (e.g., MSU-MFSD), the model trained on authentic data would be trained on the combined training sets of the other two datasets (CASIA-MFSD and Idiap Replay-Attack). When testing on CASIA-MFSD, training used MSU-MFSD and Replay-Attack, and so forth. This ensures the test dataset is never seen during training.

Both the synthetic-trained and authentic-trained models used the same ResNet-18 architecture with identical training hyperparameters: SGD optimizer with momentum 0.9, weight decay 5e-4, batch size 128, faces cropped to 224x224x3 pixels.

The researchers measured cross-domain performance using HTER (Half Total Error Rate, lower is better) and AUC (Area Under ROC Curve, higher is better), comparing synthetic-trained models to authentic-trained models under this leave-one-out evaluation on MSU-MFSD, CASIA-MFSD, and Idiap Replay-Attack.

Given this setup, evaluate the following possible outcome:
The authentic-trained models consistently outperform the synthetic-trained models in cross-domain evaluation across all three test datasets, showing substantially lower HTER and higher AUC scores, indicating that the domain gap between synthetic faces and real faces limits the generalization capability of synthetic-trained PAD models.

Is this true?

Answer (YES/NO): NO